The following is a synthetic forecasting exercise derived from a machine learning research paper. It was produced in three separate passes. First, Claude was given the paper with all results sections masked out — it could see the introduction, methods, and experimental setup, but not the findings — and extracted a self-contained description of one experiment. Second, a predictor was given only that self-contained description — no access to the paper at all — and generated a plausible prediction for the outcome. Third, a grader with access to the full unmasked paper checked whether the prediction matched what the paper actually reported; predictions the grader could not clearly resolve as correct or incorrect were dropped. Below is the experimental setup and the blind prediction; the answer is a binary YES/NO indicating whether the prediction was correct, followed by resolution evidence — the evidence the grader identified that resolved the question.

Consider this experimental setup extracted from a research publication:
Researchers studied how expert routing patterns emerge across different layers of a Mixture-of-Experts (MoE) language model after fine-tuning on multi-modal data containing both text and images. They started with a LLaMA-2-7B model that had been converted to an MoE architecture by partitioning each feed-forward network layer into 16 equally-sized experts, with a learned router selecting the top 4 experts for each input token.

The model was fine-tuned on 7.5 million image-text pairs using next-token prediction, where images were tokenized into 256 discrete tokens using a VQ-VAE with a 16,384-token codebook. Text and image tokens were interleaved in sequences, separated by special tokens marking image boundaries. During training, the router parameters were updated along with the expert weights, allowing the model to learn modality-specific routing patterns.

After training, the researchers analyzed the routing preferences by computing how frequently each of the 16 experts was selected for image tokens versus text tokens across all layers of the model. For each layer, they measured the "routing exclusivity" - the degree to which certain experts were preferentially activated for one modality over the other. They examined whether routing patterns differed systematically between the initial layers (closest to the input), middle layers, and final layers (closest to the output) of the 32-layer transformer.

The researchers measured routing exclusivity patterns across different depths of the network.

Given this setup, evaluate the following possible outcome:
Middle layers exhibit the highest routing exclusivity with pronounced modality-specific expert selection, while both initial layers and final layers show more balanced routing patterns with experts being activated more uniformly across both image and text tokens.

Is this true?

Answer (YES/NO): NO